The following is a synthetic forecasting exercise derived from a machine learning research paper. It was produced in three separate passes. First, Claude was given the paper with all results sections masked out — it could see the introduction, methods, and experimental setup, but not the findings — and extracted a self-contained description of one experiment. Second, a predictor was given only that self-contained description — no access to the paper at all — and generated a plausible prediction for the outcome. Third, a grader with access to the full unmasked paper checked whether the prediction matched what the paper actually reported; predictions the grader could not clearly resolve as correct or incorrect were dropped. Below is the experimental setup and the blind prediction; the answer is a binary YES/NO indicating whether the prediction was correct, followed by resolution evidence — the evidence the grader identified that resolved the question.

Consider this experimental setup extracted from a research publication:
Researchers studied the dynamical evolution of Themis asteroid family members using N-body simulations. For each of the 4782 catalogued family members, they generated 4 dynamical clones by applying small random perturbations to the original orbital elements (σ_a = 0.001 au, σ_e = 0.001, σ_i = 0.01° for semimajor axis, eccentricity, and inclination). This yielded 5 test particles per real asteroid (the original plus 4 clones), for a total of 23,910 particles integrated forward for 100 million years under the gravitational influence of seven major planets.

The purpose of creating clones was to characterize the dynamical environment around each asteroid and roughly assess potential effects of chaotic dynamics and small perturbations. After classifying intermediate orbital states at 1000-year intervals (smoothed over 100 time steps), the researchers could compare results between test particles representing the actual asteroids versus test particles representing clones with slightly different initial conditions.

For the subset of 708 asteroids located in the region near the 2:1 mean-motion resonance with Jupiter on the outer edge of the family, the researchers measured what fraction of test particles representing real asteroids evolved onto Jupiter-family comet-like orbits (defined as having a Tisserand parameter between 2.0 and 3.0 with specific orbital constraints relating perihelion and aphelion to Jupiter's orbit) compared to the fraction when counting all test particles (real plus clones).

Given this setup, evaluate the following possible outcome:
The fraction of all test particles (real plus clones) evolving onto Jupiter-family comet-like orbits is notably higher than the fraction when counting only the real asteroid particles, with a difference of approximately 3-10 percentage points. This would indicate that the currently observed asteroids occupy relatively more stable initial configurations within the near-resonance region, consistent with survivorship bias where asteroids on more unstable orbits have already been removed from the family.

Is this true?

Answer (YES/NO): NO